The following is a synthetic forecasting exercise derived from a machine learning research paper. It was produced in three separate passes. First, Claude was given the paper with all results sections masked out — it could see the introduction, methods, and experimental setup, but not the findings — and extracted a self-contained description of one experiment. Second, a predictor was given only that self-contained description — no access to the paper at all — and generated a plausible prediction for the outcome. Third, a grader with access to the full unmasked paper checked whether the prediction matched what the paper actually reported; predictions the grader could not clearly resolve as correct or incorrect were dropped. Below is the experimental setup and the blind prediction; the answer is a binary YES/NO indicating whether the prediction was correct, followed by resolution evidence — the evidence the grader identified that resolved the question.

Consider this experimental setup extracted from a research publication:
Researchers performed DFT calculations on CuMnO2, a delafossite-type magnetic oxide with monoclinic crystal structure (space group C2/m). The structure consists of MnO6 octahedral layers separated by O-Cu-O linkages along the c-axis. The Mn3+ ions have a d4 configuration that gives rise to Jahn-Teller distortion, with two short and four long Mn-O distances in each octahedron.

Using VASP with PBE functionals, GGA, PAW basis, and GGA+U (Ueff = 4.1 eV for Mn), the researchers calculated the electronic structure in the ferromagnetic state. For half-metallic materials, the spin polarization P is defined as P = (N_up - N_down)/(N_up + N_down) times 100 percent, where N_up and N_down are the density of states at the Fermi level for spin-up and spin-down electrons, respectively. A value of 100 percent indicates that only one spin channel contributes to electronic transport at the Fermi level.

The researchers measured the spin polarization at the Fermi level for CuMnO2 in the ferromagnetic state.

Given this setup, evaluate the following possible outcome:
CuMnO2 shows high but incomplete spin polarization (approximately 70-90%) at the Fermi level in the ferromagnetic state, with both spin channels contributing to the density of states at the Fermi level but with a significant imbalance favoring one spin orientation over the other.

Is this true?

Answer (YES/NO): NO